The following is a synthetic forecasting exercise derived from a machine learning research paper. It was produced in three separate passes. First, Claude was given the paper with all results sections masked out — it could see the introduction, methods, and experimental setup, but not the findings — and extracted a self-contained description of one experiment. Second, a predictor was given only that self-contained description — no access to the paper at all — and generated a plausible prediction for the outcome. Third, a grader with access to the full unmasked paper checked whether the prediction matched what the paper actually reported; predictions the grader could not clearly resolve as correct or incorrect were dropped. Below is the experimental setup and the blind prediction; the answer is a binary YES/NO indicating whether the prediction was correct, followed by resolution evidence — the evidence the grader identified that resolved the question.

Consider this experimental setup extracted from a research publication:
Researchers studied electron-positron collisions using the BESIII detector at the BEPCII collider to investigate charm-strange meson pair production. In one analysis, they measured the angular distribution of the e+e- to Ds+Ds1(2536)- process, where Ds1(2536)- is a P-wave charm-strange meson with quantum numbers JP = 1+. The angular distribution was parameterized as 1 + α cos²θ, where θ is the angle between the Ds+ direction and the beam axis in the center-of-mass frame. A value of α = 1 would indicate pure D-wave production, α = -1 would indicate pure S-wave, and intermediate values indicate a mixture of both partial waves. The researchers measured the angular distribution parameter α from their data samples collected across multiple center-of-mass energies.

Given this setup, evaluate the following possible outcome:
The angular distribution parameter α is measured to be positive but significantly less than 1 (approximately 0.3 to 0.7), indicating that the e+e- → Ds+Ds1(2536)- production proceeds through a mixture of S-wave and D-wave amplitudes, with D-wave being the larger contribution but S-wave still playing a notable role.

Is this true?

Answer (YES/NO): NO